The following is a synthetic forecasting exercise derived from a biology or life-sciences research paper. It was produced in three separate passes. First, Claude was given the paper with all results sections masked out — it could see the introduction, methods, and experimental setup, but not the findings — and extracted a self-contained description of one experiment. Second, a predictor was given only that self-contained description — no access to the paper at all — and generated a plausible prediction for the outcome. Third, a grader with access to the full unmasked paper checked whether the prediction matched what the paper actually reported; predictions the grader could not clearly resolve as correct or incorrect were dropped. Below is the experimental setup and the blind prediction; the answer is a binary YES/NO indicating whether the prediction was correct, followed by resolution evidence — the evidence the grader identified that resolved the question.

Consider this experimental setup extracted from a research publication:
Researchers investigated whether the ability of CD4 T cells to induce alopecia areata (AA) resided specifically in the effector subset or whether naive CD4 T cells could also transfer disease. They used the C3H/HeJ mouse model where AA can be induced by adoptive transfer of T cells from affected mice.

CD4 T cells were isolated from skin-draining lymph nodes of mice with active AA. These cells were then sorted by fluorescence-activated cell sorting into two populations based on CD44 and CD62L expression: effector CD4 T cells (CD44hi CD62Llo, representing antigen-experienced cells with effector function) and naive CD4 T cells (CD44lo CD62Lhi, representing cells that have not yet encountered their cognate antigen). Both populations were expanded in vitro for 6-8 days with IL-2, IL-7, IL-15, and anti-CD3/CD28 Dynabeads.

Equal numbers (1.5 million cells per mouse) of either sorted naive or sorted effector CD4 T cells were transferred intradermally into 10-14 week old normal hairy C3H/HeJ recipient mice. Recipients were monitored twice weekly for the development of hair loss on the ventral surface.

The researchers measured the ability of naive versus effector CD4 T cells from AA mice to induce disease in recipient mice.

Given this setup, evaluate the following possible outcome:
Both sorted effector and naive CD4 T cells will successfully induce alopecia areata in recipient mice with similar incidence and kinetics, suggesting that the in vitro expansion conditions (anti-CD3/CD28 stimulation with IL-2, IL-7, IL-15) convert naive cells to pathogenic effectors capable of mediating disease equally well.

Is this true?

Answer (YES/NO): NO